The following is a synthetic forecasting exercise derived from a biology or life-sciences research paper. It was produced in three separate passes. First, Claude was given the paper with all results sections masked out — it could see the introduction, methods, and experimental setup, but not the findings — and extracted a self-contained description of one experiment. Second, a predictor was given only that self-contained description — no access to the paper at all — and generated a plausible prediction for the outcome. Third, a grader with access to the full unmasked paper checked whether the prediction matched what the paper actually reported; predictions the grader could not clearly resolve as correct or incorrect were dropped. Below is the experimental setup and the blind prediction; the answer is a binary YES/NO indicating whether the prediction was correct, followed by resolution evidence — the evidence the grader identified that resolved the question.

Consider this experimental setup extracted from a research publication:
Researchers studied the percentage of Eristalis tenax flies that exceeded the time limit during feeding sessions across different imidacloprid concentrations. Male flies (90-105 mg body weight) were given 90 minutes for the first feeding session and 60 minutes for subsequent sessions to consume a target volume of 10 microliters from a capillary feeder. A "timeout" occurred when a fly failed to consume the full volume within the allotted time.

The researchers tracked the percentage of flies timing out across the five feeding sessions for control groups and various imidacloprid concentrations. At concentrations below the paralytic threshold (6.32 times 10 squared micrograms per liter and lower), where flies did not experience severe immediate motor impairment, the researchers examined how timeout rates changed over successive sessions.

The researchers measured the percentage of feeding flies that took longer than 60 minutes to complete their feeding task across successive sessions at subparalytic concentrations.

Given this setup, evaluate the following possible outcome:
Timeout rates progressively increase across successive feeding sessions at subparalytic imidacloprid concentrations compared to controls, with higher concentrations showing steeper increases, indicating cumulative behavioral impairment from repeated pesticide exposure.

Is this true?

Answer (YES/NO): NO